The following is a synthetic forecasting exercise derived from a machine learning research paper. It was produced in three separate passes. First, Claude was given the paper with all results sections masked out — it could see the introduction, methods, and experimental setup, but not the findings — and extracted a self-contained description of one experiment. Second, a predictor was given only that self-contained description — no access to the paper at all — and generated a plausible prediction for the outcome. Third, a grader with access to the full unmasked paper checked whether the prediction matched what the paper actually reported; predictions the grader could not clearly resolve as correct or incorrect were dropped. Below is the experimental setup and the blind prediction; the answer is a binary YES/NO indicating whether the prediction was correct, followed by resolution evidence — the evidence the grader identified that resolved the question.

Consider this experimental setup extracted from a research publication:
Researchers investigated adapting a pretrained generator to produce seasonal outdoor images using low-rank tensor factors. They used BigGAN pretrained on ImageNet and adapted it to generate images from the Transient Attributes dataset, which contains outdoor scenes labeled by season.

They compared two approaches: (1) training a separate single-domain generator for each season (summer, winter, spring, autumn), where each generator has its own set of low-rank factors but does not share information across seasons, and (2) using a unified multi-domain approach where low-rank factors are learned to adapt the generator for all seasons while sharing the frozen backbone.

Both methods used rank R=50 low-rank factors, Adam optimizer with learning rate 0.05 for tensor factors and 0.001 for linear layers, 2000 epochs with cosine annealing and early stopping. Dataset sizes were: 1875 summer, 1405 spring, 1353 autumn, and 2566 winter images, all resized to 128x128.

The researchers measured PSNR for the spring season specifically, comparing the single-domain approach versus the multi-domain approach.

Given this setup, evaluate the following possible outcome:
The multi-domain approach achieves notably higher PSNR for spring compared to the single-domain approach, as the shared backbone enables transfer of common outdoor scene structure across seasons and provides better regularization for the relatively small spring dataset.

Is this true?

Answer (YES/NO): NO